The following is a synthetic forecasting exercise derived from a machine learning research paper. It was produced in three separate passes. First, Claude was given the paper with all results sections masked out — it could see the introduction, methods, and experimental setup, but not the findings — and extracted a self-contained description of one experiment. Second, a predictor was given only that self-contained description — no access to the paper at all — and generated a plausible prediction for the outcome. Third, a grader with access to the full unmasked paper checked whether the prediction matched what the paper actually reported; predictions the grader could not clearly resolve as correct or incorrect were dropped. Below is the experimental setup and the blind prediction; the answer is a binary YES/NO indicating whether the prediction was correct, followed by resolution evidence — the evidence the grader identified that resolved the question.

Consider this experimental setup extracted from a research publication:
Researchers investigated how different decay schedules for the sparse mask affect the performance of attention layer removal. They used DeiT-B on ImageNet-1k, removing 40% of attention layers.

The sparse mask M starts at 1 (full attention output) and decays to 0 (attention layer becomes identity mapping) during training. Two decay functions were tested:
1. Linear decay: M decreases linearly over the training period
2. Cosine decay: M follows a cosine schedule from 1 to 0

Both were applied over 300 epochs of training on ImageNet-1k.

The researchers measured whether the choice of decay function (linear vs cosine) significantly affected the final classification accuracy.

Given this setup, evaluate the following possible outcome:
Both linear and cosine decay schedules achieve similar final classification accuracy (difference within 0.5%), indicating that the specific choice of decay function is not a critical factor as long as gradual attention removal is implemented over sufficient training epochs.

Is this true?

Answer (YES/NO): YES